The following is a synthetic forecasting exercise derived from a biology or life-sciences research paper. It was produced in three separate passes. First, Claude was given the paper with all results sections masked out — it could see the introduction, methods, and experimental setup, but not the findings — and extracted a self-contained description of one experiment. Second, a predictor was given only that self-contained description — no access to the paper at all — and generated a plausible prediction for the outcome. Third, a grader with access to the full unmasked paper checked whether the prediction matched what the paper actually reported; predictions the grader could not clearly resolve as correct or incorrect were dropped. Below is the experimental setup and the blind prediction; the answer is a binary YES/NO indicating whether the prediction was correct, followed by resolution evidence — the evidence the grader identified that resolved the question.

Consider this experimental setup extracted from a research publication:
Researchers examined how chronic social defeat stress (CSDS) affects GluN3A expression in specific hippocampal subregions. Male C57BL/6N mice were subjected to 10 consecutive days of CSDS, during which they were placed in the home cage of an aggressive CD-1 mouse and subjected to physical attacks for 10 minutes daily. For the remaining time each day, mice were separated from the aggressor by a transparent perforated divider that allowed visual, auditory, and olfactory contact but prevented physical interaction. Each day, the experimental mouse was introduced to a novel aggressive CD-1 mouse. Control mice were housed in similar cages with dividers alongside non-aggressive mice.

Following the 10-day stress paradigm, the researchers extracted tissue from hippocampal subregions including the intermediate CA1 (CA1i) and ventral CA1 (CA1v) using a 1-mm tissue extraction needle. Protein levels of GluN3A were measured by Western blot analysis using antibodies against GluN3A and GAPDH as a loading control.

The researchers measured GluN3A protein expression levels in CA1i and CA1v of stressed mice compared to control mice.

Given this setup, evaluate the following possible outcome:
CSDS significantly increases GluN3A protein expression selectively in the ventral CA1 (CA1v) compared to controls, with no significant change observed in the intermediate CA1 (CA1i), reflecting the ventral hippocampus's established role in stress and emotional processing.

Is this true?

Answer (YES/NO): NO